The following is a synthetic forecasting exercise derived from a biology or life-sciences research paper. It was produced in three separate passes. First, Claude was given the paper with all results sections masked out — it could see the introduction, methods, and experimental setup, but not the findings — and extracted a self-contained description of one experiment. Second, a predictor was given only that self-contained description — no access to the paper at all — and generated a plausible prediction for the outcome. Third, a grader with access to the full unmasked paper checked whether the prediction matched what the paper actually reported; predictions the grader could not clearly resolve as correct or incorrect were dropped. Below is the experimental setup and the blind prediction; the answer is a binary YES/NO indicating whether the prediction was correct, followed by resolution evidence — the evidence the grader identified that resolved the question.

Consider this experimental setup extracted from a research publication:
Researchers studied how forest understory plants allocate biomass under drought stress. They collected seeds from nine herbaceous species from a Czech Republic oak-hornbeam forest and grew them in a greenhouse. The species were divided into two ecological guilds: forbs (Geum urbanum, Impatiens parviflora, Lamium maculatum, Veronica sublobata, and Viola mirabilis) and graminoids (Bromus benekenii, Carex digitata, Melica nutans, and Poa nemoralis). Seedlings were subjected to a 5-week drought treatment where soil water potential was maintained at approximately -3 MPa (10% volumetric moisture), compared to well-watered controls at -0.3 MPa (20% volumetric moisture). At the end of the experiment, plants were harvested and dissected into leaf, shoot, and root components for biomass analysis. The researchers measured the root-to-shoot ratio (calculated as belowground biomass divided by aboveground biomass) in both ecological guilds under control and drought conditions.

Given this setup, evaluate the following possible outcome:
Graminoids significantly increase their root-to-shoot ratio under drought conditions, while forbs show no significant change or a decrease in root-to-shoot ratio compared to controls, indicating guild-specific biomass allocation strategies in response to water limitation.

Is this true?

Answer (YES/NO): NO